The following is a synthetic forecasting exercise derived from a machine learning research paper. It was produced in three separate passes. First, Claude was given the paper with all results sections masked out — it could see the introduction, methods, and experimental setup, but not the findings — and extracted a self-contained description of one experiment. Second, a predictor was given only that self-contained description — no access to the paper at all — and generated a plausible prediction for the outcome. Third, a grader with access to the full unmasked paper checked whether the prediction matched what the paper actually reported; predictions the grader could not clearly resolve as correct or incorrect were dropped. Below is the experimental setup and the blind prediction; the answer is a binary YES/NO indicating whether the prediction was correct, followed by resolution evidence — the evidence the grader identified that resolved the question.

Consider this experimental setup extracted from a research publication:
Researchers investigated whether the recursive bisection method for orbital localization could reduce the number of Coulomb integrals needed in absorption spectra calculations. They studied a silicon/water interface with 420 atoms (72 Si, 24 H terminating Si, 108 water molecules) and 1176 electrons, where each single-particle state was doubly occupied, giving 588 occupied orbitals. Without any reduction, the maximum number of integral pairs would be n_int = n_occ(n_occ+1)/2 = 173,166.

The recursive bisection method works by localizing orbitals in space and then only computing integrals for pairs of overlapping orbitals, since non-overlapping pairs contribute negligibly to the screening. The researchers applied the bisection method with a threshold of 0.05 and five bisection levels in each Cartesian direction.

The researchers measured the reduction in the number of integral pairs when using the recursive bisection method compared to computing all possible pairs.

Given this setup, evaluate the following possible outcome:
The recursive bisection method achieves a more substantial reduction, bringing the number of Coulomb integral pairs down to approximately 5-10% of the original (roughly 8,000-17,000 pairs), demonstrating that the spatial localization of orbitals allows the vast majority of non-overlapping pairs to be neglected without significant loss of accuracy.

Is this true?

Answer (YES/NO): NO